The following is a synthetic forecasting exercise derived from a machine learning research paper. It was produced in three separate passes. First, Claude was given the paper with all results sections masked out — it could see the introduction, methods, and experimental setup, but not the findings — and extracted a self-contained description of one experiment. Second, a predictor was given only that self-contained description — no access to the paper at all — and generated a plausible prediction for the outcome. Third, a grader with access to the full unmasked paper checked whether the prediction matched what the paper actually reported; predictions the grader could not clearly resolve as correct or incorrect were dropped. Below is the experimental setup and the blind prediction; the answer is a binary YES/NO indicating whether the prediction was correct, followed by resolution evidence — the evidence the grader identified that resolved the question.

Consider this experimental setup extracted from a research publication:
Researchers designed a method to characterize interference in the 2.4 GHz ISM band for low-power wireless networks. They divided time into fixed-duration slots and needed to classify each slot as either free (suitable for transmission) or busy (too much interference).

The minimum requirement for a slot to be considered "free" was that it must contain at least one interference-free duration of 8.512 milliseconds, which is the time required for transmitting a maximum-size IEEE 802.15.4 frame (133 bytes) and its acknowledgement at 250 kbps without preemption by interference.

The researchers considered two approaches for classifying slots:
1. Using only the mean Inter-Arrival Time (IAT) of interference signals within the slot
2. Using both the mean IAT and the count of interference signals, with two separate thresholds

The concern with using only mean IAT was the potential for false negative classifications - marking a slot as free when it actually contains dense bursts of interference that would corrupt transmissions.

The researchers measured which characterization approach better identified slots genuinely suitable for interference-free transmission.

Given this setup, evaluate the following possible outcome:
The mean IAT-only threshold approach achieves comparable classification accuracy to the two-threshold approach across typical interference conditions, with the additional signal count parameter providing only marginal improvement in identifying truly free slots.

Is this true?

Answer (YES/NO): NO